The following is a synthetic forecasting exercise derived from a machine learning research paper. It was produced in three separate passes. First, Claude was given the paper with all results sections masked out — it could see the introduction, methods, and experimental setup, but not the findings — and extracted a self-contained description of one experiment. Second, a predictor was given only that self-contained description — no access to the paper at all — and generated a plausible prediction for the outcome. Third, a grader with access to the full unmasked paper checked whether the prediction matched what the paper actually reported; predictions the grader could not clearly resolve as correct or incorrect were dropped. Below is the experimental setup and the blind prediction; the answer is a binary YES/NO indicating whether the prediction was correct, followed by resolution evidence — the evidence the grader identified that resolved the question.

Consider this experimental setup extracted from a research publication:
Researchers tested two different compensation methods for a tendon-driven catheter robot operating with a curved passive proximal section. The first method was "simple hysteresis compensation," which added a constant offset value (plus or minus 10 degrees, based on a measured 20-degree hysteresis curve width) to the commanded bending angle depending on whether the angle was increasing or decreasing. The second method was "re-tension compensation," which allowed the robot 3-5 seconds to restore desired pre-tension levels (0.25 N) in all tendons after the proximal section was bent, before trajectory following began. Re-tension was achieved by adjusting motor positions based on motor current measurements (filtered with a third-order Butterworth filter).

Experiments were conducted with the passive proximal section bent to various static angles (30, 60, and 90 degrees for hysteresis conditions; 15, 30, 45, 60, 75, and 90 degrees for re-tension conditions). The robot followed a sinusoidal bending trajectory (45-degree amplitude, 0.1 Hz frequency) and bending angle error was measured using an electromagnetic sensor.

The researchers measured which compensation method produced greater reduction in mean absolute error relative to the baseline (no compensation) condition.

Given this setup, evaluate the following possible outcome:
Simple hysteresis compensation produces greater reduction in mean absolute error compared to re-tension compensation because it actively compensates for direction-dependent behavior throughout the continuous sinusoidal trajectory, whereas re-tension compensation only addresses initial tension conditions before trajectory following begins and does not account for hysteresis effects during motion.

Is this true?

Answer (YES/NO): NO